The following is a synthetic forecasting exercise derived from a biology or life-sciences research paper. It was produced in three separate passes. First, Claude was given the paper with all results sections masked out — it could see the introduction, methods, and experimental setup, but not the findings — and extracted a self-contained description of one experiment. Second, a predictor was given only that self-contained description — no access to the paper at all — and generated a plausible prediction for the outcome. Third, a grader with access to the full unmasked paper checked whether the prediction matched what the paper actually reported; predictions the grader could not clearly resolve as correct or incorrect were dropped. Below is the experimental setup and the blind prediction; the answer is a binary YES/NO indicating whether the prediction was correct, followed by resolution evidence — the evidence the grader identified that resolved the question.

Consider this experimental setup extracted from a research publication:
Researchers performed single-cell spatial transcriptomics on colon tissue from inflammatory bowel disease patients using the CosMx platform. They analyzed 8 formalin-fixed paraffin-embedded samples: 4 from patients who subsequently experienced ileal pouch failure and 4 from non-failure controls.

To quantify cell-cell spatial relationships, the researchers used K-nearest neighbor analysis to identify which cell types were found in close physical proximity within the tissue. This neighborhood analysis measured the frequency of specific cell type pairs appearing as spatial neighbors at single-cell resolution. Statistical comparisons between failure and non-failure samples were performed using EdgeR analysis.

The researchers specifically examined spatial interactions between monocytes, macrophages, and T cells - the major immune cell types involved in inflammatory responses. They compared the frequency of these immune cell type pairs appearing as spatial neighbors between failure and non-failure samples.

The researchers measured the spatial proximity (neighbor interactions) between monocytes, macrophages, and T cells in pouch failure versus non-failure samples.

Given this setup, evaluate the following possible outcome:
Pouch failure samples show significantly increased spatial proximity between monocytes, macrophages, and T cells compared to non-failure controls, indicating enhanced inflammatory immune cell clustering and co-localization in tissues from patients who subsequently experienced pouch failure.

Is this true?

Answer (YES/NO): YES